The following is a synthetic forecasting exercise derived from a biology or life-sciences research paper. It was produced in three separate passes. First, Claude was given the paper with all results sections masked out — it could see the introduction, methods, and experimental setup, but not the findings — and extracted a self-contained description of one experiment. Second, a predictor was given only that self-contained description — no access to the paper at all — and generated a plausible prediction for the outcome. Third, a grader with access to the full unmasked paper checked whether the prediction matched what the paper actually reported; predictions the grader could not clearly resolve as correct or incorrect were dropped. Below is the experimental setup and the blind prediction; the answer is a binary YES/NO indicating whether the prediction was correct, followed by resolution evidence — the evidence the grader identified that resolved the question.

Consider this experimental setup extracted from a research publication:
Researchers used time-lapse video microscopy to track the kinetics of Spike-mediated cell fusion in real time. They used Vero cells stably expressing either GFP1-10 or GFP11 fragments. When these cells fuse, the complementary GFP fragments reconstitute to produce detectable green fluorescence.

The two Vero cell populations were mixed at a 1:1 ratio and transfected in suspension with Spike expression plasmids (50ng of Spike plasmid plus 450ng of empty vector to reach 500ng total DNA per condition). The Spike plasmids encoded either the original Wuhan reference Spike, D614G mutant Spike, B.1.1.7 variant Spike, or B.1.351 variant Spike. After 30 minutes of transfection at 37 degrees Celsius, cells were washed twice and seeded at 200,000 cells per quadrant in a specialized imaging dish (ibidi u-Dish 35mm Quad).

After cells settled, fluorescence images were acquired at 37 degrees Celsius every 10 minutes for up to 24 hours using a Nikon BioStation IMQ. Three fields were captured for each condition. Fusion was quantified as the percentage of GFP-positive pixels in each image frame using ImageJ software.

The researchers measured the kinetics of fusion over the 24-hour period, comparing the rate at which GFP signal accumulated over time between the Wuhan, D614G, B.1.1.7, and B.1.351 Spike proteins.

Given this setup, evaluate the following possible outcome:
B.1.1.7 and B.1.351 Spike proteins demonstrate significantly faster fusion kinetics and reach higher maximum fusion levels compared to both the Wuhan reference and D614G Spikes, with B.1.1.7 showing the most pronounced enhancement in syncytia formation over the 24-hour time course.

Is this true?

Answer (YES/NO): YES